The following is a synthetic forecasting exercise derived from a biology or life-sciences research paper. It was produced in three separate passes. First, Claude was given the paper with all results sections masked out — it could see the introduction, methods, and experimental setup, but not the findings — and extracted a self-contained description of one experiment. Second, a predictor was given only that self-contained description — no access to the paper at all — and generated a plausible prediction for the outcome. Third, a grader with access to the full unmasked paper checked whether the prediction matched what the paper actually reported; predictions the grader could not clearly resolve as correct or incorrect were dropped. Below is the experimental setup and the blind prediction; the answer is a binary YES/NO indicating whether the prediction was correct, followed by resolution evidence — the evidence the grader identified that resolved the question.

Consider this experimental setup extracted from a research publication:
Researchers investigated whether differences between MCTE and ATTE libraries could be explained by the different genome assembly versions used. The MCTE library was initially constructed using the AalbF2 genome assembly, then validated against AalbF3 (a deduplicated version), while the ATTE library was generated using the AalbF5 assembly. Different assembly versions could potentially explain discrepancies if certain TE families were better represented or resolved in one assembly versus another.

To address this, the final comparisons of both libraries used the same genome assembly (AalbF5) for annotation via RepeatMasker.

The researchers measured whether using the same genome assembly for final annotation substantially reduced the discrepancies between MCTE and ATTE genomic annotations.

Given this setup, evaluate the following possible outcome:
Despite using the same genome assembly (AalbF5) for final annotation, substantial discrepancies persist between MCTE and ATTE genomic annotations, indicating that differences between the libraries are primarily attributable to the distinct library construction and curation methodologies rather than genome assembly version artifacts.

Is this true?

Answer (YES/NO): YES